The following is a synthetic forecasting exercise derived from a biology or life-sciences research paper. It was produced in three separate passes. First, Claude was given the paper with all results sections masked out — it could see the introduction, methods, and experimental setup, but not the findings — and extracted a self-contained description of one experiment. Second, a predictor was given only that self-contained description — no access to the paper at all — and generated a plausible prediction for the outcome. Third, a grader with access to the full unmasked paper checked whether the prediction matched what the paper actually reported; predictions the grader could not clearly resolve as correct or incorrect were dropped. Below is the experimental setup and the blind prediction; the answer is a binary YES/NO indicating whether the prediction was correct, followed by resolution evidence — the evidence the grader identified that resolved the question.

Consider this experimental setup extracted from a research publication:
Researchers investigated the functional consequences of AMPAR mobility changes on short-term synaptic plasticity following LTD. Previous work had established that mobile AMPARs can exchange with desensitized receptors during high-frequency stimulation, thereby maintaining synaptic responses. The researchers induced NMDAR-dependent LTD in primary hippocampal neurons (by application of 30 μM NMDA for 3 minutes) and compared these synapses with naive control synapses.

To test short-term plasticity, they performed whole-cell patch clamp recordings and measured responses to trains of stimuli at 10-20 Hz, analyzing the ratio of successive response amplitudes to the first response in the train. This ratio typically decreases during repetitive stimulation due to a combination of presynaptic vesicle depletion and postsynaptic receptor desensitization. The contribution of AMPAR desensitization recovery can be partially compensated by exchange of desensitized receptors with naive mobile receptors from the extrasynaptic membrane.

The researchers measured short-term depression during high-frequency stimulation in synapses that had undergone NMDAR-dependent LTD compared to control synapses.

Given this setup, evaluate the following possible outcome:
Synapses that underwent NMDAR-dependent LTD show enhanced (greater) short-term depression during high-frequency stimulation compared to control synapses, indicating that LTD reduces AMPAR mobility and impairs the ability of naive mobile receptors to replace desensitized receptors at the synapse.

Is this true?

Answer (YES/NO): NO